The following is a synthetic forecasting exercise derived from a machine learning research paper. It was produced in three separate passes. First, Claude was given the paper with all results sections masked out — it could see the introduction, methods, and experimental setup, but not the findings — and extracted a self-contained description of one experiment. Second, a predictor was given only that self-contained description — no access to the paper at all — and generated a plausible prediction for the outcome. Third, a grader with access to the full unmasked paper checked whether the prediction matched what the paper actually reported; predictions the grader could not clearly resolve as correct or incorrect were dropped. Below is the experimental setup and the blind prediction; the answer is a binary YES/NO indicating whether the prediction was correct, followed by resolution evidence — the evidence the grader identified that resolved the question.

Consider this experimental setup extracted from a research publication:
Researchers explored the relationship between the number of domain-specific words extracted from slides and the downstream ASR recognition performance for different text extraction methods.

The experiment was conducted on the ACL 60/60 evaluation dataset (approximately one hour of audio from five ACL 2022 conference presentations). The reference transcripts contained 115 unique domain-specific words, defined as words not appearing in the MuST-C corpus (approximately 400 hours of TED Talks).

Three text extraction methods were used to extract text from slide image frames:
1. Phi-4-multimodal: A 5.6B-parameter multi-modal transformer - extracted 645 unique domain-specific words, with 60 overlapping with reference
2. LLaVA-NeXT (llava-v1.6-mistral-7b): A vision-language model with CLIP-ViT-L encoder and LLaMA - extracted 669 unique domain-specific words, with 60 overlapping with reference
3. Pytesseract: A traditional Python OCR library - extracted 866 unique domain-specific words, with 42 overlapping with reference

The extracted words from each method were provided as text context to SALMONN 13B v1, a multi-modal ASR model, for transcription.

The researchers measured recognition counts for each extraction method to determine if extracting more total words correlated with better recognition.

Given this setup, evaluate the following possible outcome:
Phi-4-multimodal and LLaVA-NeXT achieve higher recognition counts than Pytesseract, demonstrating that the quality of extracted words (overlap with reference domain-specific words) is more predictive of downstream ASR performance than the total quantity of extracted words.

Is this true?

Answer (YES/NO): YES